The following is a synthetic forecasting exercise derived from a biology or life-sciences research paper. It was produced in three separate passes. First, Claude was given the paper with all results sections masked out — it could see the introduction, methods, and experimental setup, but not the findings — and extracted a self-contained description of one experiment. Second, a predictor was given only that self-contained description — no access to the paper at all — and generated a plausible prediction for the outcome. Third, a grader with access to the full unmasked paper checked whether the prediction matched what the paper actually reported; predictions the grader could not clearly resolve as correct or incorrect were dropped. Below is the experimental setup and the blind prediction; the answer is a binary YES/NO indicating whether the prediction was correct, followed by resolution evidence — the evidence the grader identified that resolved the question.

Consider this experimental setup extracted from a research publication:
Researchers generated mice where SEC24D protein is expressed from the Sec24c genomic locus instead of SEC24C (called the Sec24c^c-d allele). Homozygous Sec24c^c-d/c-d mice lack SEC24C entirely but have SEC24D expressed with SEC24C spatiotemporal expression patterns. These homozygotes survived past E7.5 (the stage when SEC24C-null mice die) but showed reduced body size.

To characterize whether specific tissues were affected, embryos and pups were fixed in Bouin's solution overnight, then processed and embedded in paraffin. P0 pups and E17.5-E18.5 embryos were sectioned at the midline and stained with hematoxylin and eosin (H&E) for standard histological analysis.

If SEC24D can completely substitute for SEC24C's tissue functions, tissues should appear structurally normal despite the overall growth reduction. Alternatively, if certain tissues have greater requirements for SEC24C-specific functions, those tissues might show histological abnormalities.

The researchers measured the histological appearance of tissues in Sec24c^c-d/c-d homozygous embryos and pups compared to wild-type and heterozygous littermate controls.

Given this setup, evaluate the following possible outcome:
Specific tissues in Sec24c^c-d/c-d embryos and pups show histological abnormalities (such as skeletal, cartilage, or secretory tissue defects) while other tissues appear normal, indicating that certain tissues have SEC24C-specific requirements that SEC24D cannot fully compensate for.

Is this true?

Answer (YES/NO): NO